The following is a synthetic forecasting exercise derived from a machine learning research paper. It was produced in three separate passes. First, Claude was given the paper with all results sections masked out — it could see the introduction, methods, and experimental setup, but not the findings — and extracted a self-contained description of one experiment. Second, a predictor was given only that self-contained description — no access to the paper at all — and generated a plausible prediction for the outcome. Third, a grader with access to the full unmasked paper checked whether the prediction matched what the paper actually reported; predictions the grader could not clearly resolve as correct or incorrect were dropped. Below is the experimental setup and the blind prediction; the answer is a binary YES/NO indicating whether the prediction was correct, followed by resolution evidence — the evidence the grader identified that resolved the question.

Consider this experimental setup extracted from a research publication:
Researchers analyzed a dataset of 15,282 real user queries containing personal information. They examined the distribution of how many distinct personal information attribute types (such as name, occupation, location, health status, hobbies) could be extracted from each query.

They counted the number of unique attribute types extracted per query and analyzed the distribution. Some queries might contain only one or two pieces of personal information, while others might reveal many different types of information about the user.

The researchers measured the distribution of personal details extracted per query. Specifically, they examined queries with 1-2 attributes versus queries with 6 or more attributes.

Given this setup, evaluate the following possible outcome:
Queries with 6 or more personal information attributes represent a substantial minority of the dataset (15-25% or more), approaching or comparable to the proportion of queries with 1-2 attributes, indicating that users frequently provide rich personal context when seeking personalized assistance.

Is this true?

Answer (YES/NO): NO